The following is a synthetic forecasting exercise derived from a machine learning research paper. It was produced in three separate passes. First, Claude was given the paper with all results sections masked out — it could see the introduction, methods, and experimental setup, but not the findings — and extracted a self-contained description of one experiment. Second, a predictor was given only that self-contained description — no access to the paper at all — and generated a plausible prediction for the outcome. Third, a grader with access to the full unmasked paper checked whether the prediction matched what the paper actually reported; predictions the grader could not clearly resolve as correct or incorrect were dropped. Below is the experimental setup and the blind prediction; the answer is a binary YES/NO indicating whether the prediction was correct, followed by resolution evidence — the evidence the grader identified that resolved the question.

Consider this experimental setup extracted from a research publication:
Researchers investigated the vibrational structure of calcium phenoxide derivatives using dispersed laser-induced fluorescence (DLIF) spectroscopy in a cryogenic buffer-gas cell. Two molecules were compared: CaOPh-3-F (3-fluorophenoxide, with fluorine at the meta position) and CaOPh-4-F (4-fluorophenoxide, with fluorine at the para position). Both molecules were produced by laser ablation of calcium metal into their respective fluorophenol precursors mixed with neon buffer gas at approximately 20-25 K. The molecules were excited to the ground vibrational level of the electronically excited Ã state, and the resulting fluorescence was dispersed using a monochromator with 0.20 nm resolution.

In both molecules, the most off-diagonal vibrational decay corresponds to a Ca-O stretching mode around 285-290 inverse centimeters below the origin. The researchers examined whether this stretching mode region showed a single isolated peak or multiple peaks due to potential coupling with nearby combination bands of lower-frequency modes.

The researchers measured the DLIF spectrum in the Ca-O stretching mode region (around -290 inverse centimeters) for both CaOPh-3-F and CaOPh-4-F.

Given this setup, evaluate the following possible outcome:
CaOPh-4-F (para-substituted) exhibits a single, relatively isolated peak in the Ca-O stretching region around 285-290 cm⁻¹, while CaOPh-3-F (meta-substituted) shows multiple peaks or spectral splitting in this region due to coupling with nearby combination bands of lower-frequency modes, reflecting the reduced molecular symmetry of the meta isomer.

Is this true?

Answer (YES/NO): YES